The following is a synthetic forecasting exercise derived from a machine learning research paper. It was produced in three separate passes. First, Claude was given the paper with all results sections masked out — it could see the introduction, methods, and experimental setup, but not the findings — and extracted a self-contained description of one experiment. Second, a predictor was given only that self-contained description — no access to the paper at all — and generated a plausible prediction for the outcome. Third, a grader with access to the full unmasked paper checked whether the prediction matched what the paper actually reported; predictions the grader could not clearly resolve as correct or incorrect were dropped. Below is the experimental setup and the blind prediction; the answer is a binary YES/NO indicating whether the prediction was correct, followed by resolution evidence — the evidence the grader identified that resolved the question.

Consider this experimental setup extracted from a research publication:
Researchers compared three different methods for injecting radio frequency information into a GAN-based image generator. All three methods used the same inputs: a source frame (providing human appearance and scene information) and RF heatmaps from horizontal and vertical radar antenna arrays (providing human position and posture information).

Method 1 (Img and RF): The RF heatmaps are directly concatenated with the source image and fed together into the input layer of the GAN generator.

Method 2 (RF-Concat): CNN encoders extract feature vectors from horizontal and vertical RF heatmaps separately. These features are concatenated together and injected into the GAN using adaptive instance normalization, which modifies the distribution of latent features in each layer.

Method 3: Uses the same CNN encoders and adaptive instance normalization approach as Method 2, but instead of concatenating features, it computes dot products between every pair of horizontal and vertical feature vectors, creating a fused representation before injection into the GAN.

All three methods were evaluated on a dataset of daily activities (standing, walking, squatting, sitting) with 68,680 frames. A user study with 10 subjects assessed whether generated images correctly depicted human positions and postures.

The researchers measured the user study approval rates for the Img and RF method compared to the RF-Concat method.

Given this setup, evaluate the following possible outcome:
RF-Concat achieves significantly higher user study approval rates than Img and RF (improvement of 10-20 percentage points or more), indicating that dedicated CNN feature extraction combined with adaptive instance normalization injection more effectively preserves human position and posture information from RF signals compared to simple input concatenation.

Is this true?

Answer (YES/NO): YES